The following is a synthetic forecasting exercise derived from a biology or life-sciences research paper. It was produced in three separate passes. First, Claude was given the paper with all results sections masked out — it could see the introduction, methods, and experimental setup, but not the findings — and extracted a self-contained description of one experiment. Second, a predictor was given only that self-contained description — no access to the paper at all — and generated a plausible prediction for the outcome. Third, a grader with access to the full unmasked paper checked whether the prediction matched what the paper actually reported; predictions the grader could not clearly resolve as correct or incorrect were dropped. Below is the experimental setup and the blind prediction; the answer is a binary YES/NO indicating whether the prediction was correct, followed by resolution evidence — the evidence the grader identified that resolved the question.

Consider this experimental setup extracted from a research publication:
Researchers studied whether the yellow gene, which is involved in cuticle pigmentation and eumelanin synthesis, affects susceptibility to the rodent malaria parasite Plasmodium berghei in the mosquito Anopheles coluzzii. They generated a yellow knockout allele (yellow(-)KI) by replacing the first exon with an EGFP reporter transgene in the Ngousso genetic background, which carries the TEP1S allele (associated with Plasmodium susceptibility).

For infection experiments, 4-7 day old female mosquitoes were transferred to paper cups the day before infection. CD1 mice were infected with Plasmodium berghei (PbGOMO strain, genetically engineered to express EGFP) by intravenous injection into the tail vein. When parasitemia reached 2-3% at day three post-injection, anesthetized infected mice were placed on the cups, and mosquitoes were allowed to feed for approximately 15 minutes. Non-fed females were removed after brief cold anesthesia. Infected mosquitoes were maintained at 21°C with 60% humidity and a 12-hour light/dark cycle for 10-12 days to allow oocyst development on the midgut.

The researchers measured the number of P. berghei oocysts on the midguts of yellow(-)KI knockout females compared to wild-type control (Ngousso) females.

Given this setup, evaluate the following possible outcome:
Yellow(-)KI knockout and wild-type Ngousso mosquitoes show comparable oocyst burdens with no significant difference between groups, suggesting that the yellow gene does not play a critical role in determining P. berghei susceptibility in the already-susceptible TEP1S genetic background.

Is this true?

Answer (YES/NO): NO